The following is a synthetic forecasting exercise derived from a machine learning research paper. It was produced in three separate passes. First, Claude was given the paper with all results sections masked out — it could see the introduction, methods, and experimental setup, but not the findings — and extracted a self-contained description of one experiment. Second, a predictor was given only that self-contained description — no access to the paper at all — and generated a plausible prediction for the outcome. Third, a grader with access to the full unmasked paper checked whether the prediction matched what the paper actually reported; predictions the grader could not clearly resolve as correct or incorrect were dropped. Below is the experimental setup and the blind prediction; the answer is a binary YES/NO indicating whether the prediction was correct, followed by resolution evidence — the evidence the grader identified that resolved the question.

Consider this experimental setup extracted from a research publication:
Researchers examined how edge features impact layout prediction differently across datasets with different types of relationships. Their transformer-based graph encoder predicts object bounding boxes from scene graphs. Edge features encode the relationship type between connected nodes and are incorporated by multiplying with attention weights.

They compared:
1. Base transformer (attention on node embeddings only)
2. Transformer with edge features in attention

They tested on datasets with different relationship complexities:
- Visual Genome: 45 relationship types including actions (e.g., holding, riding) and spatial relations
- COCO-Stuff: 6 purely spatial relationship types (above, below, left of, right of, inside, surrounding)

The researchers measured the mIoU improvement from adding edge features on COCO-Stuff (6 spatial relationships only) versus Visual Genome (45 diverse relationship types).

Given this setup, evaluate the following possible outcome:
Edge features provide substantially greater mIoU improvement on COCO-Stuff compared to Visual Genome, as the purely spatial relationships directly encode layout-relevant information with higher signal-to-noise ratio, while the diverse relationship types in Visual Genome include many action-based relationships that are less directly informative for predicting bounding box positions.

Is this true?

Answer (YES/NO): YES